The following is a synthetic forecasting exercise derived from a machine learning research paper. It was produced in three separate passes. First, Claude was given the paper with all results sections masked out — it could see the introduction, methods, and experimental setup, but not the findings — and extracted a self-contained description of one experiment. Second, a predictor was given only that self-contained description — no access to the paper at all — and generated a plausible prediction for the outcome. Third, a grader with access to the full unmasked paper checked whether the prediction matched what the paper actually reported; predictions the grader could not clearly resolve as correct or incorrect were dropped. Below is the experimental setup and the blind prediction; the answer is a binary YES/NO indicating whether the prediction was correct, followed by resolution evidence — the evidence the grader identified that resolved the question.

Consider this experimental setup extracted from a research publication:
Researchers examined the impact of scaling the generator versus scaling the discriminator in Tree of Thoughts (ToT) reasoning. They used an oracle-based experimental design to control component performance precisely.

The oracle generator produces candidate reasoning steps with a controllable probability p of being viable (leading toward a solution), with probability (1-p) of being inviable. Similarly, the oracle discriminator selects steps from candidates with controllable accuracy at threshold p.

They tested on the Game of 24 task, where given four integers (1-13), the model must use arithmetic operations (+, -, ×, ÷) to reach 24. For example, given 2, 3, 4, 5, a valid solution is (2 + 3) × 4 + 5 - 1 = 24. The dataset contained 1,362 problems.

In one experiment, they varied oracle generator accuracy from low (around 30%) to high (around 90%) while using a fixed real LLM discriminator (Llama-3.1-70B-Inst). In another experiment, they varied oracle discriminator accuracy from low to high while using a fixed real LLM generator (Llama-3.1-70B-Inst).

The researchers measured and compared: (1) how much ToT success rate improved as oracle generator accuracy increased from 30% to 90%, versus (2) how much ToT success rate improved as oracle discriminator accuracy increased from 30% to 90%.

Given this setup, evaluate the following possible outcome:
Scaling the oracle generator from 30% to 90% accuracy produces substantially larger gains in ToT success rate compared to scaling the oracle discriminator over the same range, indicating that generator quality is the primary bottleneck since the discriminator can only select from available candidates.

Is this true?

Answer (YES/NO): YES